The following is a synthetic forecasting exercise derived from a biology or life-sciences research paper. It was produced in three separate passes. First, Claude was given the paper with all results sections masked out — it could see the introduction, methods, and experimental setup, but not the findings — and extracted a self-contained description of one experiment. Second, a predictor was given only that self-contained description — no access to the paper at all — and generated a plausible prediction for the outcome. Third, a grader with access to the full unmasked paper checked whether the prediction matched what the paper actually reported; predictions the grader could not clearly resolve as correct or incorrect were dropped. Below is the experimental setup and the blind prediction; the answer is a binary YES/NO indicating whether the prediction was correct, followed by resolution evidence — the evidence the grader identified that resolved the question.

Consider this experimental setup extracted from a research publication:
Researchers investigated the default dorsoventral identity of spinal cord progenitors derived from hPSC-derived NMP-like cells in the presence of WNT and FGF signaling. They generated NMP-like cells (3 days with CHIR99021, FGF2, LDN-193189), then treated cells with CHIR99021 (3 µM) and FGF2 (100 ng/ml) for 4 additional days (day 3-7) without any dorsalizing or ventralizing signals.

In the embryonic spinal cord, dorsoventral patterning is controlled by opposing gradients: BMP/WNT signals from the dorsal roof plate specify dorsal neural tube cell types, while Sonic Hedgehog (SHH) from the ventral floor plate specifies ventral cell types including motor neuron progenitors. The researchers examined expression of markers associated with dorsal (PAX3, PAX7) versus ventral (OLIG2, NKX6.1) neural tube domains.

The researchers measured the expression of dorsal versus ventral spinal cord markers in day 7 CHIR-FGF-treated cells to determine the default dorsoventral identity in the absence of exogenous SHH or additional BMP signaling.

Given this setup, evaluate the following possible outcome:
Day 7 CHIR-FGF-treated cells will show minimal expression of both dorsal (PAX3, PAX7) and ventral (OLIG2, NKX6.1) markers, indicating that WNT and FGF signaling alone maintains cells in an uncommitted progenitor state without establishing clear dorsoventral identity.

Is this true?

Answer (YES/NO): NO